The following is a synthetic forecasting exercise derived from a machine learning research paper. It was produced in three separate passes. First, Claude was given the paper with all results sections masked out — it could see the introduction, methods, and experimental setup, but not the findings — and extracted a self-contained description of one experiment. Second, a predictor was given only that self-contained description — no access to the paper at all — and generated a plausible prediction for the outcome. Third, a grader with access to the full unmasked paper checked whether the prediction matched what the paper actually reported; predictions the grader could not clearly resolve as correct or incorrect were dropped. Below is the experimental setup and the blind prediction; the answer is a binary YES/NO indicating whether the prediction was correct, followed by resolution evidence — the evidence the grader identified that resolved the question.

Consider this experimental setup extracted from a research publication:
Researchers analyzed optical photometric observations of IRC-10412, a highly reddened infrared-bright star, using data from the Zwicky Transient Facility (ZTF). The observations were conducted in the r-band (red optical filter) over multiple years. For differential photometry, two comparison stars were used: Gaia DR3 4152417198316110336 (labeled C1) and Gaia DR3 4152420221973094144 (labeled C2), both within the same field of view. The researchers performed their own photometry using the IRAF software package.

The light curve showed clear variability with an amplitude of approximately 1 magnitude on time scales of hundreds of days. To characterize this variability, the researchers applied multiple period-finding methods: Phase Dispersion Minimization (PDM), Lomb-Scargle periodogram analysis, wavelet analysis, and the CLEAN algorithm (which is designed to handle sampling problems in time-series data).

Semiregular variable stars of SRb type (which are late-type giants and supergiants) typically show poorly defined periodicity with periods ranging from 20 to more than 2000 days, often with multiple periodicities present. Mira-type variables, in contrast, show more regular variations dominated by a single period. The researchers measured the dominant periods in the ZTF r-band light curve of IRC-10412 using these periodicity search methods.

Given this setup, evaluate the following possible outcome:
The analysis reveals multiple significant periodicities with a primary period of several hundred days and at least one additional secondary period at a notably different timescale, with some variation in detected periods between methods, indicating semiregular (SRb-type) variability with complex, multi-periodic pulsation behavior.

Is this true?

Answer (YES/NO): NO